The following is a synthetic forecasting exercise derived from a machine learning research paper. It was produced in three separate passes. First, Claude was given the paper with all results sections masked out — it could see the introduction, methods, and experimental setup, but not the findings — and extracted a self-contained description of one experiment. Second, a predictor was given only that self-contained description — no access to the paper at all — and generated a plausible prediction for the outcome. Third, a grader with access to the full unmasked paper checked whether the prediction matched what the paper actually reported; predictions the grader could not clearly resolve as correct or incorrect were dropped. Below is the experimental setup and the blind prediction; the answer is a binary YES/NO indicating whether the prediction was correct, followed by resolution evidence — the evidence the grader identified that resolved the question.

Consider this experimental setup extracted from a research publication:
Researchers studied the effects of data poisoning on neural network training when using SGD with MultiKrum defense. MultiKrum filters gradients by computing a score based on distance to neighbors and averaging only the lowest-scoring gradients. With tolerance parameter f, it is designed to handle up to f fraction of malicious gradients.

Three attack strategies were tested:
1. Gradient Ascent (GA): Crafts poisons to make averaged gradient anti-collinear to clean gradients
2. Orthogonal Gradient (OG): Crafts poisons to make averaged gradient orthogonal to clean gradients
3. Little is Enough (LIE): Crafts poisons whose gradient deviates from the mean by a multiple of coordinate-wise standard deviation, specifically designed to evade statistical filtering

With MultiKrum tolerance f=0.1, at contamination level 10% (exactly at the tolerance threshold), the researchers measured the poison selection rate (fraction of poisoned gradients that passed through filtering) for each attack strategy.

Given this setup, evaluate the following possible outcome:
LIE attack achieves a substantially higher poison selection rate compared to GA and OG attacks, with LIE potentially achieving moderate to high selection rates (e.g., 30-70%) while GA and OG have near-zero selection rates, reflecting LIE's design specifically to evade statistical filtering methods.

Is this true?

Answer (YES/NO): NO